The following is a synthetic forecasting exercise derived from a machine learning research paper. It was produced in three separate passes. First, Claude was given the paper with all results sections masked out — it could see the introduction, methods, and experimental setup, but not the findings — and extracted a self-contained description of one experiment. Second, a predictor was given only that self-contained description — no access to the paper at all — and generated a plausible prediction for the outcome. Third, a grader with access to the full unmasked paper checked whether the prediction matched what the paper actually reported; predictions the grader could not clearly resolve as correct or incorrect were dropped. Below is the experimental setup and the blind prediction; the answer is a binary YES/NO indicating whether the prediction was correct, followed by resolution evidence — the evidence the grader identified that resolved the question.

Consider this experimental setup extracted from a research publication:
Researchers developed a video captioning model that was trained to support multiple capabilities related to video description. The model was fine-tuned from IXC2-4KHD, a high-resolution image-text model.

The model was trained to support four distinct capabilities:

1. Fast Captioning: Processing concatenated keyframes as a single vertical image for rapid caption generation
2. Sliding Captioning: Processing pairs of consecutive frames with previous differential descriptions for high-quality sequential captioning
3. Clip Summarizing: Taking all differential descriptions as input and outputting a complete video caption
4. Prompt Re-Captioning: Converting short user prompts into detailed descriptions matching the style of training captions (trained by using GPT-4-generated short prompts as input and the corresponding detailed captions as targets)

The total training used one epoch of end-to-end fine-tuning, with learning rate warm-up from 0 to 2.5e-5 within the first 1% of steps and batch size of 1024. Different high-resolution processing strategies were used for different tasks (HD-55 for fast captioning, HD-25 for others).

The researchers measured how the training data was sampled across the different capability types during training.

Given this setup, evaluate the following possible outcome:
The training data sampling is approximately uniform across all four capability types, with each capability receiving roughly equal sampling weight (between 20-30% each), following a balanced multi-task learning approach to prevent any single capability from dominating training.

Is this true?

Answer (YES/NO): YES